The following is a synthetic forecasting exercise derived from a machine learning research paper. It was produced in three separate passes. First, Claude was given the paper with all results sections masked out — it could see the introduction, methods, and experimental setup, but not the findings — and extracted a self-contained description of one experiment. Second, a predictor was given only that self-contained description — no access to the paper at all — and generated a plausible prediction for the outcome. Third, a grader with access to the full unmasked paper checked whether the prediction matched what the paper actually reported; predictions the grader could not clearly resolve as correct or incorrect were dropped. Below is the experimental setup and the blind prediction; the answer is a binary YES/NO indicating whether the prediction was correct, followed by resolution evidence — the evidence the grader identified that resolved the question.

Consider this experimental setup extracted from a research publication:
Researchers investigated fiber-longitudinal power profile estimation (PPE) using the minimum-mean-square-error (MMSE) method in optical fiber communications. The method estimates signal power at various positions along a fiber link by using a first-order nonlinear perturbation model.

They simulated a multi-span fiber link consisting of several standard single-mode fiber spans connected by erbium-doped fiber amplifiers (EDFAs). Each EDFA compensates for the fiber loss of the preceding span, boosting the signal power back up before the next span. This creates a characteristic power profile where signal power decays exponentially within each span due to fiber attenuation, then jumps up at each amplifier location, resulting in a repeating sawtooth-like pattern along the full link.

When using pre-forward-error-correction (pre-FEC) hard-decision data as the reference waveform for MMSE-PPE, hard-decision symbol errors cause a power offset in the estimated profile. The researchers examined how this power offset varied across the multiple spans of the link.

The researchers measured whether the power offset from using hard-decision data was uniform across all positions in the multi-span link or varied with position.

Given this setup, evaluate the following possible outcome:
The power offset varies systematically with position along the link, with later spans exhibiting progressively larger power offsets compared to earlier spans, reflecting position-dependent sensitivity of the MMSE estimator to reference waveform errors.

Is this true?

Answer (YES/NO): NO